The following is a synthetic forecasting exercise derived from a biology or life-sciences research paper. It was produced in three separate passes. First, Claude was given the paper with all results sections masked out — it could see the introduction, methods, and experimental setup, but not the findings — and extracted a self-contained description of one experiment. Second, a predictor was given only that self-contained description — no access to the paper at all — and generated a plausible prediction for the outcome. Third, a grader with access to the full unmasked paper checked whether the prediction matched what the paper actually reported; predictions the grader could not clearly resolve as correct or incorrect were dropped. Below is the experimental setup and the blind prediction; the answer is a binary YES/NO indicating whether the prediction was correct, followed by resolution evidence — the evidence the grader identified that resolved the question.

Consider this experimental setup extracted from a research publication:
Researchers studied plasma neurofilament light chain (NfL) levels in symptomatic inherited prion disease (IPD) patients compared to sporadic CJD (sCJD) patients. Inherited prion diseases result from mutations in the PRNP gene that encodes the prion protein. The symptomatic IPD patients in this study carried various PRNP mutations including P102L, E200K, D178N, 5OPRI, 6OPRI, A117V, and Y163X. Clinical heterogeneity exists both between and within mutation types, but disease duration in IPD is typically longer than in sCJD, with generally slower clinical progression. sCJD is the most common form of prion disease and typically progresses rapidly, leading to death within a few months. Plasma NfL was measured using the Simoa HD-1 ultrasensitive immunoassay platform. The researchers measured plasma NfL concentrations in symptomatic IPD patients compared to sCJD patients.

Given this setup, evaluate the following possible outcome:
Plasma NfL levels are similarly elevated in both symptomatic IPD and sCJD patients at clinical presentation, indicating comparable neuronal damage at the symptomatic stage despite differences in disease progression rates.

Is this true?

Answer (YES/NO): NO